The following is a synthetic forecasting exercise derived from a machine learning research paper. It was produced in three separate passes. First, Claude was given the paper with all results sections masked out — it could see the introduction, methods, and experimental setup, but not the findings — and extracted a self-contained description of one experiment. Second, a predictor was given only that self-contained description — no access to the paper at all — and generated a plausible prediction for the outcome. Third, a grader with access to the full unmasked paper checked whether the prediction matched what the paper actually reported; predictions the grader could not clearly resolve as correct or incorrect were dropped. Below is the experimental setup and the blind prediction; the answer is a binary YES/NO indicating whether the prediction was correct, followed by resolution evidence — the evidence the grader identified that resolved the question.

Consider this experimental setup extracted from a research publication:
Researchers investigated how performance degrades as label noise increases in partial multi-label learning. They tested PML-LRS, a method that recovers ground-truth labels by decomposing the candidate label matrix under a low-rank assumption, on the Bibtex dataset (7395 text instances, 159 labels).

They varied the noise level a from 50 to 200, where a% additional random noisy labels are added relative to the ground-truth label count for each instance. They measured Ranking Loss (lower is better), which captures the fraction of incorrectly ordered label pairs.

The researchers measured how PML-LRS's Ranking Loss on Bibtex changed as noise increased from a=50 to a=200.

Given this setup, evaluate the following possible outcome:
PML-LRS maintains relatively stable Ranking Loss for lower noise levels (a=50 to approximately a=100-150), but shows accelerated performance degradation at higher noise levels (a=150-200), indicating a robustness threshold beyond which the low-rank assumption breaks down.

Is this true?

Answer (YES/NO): NO